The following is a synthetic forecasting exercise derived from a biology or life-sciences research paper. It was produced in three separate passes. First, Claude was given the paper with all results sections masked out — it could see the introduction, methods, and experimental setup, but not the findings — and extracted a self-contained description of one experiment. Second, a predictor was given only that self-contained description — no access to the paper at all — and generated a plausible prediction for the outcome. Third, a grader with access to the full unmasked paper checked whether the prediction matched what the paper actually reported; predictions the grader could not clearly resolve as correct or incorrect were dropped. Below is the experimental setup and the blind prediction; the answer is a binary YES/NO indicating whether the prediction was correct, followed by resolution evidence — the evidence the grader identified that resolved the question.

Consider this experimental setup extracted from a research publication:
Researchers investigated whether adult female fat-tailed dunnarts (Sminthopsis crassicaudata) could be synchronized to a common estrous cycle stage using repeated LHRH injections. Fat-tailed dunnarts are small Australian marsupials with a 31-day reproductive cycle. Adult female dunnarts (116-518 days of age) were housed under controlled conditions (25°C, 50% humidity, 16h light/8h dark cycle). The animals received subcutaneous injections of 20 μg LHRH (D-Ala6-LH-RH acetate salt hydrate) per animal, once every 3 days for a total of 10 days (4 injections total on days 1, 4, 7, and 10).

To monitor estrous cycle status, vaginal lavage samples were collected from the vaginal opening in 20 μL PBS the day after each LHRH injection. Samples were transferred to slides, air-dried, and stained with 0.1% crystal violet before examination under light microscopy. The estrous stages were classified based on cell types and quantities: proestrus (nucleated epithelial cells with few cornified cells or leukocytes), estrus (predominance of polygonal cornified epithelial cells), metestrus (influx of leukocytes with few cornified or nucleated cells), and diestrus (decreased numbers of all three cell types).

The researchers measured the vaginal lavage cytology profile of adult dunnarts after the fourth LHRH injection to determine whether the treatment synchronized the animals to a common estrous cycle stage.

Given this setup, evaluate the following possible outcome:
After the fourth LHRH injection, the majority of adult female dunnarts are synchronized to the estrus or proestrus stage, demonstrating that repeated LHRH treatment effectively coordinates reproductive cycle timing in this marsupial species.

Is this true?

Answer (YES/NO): NO